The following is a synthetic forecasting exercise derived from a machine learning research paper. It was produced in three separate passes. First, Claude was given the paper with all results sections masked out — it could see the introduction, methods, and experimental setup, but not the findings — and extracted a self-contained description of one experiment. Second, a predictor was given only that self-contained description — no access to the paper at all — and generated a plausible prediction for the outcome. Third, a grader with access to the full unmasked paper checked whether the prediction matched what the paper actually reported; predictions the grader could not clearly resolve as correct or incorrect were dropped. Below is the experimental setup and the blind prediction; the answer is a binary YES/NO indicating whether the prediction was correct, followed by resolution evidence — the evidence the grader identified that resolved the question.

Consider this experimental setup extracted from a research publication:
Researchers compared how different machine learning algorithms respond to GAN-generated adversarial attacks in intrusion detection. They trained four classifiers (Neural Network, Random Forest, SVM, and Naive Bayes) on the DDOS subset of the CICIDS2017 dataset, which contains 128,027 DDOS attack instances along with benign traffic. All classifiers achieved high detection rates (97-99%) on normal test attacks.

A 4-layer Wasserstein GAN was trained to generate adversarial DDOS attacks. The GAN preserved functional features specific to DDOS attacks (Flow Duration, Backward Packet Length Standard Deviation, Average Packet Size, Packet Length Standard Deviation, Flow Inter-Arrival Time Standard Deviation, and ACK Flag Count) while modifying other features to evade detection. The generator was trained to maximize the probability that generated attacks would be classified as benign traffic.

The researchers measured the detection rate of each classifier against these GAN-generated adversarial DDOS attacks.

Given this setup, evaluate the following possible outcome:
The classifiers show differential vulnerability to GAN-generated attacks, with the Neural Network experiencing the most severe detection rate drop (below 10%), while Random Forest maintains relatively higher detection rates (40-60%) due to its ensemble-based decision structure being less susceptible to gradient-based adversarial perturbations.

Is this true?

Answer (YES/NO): NO